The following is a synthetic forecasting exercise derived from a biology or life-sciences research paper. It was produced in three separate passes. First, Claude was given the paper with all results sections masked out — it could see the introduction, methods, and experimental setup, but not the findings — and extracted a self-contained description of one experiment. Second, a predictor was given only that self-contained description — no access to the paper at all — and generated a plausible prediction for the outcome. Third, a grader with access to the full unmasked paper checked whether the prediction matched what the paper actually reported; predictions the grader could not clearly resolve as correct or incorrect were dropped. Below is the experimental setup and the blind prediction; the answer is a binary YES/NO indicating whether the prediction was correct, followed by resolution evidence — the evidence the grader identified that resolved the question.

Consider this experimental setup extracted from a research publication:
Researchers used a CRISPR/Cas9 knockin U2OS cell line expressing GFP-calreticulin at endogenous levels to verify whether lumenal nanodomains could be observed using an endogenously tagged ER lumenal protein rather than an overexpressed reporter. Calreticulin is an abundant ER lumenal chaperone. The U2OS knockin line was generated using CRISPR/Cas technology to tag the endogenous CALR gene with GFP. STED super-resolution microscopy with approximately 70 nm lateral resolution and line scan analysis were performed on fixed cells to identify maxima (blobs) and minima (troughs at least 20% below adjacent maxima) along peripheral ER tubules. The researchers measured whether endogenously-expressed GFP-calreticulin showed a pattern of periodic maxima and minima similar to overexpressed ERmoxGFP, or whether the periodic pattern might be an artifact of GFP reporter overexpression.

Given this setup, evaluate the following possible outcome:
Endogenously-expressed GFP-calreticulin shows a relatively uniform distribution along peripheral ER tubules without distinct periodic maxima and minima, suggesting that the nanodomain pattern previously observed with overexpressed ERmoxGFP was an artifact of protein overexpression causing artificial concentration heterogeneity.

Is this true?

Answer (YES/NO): NO